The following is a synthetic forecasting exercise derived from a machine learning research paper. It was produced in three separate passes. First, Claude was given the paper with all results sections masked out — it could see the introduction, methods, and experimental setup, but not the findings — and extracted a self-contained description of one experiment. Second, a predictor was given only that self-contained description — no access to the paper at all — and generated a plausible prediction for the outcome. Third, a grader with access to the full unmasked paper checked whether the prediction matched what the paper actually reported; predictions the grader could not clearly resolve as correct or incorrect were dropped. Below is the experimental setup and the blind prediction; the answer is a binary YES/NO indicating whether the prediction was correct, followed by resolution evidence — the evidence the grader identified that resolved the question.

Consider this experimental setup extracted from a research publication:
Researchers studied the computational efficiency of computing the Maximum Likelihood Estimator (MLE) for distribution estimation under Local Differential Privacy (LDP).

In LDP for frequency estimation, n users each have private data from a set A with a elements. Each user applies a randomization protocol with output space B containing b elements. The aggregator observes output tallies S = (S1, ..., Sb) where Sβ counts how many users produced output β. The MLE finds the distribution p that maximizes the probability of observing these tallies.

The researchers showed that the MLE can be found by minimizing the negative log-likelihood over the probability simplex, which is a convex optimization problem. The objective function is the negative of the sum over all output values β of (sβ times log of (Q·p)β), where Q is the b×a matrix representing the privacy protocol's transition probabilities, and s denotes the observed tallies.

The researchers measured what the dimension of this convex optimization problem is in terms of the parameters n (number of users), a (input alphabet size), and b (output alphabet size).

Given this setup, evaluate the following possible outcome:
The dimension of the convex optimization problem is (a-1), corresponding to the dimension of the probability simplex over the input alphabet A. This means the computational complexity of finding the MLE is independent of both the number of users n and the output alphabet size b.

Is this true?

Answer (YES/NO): NO